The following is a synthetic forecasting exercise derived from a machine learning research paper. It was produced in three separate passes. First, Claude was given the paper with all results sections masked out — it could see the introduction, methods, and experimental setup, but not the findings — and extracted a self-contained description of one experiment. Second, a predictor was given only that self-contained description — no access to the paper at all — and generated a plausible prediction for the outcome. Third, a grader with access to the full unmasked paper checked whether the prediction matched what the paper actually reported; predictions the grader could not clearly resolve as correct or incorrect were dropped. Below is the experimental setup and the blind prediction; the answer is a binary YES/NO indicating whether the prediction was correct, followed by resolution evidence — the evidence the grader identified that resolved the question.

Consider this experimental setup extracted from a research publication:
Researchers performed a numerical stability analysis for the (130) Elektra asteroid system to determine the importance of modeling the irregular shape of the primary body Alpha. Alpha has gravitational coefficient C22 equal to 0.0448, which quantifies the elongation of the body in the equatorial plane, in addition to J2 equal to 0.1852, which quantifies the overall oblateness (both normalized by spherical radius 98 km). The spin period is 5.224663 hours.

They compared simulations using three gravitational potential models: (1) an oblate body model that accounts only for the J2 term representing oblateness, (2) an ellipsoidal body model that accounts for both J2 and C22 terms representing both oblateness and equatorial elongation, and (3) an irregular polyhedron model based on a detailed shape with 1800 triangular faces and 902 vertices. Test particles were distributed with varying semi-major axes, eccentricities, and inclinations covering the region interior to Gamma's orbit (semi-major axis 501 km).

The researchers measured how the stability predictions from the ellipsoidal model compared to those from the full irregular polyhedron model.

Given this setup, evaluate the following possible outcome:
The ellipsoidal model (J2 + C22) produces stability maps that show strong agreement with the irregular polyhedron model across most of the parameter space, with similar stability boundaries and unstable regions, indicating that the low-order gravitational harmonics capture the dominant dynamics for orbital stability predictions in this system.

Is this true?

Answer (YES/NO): YES